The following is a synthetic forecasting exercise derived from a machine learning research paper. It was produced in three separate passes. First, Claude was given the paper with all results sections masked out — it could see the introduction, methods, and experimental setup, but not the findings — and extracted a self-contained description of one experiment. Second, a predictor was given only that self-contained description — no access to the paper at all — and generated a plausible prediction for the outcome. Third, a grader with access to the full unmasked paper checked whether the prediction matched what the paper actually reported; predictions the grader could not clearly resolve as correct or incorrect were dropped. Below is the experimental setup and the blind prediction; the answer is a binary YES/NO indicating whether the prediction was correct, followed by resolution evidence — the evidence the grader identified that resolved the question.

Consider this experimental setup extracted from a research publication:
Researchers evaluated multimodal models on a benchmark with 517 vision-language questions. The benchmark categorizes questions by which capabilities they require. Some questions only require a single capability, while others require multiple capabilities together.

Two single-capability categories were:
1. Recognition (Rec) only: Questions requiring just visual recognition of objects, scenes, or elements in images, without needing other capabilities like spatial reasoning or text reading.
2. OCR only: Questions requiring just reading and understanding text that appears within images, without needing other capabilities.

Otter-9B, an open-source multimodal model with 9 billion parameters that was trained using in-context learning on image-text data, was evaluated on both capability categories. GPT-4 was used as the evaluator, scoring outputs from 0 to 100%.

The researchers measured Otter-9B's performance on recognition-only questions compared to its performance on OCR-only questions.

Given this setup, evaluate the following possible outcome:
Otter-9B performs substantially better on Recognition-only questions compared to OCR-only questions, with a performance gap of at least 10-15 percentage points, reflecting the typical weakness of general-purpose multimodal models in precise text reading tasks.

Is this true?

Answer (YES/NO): NO